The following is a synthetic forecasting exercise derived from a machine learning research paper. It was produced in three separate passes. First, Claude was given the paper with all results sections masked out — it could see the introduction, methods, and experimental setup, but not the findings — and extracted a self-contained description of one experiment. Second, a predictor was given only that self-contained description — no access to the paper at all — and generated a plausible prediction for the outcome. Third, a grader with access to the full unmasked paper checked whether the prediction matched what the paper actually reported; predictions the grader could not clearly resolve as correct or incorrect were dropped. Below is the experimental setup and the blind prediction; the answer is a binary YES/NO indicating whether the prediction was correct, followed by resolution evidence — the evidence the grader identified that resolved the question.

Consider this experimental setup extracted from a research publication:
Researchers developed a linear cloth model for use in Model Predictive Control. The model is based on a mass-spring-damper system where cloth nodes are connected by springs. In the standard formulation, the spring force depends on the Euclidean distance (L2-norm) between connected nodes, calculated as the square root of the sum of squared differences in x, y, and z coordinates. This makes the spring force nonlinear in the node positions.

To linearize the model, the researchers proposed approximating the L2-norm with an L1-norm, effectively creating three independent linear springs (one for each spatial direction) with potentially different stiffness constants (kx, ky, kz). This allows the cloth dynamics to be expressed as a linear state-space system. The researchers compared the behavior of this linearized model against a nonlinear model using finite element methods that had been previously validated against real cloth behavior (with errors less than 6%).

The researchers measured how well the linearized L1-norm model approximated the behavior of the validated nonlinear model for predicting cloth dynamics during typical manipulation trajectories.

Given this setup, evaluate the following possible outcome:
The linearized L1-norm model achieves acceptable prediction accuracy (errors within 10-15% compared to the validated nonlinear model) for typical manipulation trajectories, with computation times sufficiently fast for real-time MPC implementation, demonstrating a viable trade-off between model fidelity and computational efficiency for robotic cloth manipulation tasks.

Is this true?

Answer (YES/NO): YES